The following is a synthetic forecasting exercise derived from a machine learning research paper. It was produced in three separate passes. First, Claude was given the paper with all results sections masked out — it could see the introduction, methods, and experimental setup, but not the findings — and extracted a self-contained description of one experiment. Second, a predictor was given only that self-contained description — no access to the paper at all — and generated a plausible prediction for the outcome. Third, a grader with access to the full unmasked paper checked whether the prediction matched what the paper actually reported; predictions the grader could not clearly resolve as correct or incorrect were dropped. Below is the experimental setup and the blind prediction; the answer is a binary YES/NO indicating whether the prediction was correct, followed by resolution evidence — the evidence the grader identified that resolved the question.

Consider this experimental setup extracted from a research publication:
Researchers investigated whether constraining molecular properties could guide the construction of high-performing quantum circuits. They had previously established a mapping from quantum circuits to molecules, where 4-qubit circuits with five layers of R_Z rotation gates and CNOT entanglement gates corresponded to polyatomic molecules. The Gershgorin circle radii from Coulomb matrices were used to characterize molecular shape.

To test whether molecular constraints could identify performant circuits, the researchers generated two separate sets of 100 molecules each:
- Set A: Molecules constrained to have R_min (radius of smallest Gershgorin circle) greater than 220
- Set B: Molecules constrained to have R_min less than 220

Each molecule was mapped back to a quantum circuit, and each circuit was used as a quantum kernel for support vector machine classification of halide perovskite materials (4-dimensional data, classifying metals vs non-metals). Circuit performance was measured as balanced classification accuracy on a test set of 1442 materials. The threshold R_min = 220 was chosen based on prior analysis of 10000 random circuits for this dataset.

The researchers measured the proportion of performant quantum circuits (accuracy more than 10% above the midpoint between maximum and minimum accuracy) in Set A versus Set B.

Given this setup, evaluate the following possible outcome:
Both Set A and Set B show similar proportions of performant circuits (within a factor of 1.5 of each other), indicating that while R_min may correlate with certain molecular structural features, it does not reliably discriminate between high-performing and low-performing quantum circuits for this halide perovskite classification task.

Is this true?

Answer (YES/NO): NO